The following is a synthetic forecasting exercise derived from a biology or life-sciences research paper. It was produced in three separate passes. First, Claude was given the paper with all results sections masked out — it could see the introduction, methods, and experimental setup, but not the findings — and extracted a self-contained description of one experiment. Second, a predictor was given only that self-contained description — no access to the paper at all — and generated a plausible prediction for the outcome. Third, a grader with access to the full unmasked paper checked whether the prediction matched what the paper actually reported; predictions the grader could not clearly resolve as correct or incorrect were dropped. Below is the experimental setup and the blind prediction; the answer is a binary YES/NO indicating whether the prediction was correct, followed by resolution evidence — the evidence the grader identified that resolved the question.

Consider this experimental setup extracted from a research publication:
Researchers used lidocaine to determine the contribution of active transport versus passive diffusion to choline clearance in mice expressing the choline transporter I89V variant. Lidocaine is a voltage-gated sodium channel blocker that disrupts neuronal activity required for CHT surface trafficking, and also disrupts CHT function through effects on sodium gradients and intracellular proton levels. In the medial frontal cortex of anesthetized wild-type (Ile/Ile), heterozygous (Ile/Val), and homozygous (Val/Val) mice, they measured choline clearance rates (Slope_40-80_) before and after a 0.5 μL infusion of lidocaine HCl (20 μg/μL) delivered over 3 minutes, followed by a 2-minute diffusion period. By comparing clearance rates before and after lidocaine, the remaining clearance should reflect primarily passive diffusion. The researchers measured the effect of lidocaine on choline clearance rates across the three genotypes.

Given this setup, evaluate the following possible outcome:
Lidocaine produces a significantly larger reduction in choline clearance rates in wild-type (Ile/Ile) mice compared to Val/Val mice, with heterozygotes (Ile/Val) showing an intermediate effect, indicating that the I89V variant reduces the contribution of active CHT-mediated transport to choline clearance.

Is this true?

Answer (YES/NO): NO